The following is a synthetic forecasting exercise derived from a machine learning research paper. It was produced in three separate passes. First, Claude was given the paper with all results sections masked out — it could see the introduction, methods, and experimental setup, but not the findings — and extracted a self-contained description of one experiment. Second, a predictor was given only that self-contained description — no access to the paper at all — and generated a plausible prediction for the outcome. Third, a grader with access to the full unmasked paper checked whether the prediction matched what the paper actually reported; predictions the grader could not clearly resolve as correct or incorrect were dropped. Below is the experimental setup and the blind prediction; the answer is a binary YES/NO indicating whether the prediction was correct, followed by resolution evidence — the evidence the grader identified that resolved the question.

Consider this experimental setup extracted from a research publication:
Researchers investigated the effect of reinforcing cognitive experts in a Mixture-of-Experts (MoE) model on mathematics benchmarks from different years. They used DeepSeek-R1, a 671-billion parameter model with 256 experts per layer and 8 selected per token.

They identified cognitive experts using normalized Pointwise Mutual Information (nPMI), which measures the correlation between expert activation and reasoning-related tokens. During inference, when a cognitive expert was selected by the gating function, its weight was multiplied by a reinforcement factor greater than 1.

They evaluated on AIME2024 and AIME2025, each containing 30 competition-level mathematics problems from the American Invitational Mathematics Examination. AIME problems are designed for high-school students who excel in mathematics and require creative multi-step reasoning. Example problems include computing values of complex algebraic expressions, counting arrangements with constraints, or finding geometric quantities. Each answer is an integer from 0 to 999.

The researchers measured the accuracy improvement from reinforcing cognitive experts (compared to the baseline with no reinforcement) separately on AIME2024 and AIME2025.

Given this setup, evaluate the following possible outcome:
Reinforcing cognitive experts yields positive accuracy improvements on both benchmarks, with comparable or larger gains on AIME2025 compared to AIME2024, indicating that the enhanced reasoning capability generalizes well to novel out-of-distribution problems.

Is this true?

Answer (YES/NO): YES